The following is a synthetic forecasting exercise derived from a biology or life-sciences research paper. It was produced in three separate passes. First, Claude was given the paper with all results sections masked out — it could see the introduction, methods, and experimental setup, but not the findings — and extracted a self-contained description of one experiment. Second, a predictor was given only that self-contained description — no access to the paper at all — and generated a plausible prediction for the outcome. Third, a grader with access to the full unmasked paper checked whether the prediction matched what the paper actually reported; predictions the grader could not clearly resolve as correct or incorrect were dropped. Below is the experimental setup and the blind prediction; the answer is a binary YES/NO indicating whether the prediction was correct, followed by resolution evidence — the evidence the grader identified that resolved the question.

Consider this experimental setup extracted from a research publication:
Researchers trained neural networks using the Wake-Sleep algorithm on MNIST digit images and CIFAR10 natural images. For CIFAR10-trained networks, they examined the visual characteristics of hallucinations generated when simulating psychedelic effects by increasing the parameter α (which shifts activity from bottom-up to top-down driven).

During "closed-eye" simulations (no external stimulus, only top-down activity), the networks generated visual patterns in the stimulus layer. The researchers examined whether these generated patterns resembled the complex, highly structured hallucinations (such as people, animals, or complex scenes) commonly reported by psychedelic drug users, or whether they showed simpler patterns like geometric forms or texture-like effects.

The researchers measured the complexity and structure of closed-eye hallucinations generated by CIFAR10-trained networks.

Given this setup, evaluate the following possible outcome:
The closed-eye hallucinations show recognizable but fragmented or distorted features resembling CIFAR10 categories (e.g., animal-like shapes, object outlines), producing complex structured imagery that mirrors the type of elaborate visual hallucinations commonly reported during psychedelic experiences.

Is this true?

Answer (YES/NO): NO